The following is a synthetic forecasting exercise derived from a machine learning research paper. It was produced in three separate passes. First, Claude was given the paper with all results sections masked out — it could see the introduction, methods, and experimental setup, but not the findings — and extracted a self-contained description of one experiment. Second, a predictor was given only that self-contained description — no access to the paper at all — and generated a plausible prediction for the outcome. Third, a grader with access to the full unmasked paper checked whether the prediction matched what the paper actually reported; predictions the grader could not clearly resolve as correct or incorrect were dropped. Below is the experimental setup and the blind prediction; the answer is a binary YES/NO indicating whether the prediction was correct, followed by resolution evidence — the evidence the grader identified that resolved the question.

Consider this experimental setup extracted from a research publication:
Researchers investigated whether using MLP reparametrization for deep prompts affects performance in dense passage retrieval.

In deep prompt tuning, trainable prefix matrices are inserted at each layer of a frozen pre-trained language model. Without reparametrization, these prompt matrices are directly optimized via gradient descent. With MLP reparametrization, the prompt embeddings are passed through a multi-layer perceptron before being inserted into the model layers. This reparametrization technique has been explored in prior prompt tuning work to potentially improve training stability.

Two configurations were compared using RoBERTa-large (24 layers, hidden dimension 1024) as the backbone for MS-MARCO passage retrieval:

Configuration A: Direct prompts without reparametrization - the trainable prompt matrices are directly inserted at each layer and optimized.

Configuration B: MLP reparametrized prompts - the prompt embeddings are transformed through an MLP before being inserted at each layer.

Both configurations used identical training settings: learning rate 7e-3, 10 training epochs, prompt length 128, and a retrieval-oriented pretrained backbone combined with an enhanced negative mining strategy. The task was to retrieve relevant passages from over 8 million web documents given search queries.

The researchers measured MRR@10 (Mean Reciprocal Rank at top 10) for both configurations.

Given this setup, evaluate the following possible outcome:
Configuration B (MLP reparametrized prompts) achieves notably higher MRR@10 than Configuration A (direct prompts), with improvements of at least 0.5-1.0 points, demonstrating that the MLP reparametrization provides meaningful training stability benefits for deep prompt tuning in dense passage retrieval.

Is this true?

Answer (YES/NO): NO